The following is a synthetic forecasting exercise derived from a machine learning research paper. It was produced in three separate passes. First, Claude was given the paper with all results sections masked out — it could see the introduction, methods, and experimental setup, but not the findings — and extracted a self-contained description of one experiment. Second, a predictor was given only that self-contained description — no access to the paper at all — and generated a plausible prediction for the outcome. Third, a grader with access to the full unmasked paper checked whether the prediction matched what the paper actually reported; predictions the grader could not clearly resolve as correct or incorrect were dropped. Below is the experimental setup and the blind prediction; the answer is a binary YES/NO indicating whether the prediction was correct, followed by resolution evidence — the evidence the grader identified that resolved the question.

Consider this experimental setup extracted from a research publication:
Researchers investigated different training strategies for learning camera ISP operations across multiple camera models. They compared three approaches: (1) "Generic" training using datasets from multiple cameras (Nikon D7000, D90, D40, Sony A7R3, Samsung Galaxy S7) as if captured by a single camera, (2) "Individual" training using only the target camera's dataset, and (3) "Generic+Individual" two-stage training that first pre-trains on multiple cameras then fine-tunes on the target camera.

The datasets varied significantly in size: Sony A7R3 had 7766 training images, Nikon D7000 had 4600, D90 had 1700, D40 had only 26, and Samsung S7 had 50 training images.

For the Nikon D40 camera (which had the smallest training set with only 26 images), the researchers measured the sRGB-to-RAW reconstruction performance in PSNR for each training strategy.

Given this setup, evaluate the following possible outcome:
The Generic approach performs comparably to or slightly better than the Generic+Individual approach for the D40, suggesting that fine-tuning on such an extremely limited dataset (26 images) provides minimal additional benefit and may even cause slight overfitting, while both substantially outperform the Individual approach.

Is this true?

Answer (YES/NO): NO